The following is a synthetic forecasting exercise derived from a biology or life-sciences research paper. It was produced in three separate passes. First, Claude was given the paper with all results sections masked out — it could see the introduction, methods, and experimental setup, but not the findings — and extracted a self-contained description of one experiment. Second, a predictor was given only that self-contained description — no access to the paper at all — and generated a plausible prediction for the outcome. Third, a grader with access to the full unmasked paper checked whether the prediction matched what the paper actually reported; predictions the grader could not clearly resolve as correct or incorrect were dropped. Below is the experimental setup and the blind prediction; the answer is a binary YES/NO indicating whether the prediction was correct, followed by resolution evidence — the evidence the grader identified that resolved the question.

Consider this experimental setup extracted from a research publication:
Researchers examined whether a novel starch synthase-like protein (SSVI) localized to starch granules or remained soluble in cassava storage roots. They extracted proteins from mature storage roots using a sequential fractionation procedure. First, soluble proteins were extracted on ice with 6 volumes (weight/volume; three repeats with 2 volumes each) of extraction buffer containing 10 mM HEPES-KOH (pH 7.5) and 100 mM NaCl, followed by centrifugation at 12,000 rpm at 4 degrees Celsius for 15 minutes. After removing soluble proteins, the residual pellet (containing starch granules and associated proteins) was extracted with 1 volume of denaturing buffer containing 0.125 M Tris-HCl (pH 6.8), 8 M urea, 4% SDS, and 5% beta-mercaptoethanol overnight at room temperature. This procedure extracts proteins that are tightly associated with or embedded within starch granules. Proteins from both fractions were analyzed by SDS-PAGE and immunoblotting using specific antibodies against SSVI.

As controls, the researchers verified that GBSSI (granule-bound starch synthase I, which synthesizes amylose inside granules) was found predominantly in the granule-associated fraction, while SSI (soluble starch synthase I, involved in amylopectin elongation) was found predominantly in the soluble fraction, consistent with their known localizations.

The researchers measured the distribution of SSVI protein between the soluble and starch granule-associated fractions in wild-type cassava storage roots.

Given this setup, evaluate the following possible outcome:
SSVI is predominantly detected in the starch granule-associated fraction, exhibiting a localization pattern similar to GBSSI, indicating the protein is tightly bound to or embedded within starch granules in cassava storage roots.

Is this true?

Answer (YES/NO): NO